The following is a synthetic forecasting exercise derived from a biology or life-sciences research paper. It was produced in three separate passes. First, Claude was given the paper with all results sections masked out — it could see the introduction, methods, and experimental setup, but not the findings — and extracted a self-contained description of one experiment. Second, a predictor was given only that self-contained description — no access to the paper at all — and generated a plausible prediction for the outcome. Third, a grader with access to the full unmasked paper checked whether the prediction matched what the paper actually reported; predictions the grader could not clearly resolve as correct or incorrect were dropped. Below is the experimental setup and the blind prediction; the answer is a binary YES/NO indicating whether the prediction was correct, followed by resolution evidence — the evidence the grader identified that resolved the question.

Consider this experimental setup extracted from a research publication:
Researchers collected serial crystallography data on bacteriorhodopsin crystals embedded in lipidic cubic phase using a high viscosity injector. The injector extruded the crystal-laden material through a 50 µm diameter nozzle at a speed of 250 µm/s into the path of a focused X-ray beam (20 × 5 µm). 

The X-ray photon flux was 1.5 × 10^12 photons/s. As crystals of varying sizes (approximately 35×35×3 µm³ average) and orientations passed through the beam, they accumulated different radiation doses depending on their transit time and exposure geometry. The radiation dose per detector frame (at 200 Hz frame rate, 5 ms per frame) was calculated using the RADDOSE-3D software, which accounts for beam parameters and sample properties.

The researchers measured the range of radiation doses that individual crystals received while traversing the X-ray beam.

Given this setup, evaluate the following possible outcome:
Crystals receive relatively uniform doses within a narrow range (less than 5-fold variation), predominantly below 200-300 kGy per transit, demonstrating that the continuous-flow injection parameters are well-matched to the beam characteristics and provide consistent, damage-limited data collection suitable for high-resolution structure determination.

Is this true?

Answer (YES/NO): NO